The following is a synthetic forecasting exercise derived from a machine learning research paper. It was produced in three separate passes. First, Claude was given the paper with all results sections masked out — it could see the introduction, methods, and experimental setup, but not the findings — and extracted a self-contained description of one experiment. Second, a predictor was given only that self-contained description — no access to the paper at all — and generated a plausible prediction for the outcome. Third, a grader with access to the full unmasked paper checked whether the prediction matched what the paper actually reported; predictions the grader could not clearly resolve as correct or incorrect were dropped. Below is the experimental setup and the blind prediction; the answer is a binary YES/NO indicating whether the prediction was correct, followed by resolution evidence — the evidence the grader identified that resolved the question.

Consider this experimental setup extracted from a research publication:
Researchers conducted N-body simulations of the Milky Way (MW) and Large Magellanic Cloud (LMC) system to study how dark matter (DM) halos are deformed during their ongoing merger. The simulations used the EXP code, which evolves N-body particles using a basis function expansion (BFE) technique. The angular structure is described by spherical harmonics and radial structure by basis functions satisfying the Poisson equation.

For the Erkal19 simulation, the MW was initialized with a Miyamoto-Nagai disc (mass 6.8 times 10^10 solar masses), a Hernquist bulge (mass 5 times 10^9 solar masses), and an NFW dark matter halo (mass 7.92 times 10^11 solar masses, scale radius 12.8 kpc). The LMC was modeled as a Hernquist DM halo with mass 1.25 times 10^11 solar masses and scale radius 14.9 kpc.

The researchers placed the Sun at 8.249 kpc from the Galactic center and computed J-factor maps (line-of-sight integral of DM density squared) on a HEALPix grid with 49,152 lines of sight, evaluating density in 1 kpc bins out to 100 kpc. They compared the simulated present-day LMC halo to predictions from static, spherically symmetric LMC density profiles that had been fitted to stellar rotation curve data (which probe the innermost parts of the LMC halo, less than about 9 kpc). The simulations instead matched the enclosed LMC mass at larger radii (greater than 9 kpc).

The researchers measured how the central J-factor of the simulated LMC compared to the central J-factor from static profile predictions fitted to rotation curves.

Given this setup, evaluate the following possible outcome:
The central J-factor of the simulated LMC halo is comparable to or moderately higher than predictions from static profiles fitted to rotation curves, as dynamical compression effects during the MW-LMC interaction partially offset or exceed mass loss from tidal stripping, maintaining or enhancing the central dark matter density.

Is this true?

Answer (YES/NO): NO